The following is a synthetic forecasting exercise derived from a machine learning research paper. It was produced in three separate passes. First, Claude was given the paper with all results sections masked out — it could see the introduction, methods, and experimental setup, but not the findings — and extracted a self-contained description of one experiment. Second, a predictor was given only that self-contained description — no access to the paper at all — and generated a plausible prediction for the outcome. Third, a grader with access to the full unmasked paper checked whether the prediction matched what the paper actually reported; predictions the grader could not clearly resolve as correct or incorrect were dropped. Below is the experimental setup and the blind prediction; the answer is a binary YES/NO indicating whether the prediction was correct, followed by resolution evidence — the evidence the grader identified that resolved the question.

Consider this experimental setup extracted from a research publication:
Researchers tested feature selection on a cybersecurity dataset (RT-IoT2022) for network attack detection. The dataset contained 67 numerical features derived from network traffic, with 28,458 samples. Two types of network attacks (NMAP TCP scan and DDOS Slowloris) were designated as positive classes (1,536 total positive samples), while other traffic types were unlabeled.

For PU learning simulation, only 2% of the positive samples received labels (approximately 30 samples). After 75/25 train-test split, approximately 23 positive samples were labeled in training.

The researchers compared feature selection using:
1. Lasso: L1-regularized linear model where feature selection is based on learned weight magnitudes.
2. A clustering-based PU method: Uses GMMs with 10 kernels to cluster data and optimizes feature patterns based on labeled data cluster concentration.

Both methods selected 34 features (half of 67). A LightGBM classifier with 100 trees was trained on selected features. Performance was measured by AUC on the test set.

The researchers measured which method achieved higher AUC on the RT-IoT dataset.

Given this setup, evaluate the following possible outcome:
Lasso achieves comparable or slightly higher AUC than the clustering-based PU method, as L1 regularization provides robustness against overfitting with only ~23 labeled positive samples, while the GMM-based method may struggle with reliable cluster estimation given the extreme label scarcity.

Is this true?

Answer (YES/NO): NO